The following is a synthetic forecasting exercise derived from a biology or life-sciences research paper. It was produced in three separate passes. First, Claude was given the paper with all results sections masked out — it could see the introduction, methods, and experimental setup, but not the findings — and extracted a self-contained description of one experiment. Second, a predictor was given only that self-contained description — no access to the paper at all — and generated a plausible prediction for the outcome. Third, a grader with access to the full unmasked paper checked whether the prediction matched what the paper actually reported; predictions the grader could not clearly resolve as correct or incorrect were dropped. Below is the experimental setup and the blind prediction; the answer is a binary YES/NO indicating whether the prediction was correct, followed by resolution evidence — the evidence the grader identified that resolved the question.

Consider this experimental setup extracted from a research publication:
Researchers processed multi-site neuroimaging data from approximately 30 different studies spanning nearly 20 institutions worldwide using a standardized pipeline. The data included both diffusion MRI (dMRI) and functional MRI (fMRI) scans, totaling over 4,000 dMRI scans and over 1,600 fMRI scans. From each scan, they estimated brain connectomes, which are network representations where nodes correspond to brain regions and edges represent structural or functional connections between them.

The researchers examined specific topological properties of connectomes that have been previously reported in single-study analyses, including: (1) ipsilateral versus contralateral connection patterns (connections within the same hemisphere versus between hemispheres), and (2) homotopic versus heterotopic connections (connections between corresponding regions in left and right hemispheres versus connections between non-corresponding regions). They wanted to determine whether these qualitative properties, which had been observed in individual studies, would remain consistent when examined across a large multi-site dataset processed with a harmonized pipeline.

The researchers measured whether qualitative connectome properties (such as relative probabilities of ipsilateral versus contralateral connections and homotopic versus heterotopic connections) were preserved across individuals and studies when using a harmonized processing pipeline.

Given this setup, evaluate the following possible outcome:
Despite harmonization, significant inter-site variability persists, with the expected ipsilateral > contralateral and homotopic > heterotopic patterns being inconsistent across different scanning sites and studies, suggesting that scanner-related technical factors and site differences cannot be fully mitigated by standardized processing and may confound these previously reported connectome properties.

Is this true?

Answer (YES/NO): NO